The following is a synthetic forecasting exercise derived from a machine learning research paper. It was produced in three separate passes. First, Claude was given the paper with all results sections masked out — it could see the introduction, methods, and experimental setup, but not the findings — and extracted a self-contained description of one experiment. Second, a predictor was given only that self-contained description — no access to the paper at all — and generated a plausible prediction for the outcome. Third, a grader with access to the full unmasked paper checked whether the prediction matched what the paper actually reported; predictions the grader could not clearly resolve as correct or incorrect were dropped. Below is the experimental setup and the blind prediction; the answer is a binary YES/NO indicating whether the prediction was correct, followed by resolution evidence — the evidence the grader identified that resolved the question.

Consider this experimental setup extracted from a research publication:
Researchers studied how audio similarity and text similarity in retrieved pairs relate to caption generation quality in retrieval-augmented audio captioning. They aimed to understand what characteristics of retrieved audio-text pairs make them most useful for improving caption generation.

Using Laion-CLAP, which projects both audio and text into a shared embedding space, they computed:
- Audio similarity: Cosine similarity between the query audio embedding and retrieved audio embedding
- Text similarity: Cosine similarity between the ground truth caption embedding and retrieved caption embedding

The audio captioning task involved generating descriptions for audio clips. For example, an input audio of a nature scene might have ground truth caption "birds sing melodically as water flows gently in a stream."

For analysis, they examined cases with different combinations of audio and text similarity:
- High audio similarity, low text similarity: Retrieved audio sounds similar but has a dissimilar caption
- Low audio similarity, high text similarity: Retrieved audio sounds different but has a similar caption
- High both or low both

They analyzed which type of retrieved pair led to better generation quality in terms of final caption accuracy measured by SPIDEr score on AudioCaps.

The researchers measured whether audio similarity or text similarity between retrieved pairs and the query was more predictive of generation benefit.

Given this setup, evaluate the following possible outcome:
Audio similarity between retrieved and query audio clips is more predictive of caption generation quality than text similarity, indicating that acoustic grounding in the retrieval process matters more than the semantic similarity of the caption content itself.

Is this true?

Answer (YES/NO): NO